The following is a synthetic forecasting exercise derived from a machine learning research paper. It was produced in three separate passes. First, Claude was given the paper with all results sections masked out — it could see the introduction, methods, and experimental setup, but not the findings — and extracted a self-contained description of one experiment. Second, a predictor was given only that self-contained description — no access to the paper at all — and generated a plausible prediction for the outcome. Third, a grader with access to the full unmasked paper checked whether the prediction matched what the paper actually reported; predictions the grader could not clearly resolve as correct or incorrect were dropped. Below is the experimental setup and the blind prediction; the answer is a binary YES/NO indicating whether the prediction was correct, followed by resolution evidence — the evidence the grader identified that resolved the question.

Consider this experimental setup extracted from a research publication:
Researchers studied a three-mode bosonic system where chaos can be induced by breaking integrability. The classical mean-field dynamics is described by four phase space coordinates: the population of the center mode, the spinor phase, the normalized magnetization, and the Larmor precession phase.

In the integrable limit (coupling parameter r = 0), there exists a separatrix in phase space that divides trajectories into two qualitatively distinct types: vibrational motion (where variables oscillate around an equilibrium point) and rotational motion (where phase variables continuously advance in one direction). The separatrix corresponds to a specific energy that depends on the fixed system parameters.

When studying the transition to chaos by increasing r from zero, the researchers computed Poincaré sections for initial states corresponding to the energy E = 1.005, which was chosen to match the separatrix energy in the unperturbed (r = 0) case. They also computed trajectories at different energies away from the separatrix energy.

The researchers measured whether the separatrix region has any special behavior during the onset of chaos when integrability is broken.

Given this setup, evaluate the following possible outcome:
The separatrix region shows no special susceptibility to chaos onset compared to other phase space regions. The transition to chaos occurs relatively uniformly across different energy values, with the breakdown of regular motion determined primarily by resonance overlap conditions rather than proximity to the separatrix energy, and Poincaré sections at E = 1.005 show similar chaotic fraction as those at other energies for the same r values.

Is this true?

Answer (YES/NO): NO